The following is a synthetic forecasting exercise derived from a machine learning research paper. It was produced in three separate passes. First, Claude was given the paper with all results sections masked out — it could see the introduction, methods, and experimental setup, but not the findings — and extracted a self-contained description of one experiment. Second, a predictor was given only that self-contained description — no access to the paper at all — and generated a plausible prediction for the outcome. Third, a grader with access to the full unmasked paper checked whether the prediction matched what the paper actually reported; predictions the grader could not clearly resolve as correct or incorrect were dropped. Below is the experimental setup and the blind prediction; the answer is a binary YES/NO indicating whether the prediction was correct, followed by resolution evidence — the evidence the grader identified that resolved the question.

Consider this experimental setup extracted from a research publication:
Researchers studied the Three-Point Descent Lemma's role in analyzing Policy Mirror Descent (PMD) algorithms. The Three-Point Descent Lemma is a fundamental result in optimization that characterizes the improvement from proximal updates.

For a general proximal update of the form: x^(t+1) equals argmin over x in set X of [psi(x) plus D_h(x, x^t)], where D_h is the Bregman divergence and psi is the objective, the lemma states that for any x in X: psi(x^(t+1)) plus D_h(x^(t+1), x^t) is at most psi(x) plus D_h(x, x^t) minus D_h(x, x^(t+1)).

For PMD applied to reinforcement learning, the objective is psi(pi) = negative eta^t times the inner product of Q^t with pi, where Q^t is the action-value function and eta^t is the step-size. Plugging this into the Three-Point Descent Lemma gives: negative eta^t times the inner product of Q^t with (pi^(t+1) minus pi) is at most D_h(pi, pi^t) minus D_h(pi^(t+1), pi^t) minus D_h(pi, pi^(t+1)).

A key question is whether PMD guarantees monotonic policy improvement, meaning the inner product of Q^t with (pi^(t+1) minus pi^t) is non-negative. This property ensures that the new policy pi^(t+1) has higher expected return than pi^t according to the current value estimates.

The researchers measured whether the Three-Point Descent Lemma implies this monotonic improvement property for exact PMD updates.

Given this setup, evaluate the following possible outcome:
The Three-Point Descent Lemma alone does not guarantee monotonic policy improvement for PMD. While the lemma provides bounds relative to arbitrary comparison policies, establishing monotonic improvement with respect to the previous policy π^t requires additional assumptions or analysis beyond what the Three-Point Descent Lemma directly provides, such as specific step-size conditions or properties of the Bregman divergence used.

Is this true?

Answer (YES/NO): NO